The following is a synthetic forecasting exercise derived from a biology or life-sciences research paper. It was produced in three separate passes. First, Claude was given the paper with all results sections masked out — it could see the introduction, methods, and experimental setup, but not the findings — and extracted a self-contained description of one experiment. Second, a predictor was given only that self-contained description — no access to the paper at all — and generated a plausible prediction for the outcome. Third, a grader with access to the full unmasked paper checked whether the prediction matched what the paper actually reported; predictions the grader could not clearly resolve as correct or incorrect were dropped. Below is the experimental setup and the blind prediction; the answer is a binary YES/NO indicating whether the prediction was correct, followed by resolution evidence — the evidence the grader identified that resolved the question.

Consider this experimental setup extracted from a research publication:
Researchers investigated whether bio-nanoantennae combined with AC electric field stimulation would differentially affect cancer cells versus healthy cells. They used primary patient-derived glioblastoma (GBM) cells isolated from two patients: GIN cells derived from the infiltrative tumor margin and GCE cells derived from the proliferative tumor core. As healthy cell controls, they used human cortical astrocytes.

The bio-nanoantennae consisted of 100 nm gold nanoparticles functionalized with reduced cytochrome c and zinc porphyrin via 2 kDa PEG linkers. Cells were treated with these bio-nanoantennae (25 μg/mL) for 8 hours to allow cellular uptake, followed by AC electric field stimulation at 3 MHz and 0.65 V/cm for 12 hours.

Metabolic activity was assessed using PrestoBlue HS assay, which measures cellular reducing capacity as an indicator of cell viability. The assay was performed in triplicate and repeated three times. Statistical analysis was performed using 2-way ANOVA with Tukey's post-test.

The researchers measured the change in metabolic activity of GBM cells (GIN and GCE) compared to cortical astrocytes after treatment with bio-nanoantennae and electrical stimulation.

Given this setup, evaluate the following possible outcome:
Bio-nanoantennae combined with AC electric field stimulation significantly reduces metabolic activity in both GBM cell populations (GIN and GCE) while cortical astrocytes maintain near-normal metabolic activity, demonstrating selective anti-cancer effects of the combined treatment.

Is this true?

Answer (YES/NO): YES